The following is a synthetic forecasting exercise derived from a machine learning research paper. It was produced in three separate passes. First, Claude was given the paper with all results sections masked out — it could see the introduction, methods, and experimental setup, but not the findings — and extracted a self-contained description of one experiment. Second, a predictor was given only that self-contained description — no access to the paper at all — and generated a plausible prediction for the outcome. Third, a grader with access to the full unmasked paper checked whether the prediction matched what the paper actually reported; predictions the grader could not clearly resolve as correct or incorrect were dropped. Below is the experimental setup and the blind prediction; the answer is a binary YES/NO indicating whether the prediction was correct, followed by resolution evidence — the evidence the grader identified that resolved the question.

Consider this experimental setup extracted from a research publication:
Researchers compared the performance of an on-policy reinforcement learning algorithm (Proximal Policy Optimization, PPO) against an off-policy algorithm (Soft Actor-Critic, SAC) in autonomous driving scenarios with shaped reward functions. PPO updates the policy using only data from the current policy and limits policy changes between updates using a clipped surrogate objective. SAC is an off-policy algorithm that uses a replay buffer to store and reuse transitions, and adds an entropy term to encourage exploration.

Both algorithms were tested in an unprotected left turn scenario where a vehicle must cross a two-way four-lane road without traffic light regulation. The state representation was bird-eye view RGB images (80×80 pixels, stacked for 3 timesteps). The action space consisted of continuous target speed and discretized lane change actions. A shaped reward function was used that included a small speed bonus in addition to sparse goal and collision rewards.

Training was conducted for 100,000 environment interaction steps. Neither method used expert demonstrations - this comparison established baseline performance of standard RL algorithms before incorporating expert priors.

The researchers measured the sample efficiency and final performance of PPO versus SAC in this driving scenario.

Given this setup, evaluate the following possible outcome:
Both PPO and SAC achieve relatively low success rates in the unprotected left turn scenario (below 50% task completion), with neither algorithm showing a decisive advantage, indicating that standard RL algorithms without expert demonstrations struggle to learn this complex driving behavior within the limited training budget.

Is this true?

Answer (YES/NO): NO